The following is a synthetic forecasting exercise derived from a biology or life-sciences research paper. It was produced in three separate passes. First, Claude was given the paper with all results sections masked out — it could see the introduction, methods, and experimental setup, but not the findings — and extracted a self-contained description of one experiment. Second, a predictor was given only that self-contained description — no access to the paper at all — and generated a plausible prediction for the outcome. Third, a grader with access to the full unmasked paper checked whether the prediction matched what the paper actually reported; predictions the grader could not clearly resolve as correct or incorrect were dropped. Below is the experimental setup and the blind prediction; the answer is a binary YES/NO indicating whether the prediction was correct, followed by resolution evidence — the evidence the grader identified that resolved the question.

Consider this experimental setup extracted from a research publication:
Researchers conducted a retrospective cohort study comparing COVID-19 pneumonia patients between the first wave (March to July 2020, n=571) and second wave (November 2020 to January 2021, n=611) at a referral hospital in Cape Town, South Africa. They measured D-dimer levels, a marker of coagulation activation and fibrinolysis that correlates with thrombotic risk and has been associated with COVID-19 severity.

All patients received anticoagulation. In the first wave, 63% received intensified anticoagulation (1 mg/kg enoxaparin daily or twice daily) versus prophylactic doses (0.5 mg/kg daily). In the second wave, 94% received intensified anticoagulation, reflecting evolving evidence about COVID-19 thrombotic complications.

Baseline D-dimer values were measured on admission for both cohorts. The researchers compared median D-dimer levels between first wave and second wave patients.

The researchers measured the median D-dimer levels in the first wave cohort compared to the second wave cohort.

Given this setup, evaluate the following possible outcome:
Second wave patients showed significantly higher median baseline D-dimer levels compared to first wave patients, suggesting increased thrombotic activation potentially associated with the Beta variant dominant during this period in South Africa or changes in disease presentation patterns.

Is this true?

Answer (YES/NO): NO